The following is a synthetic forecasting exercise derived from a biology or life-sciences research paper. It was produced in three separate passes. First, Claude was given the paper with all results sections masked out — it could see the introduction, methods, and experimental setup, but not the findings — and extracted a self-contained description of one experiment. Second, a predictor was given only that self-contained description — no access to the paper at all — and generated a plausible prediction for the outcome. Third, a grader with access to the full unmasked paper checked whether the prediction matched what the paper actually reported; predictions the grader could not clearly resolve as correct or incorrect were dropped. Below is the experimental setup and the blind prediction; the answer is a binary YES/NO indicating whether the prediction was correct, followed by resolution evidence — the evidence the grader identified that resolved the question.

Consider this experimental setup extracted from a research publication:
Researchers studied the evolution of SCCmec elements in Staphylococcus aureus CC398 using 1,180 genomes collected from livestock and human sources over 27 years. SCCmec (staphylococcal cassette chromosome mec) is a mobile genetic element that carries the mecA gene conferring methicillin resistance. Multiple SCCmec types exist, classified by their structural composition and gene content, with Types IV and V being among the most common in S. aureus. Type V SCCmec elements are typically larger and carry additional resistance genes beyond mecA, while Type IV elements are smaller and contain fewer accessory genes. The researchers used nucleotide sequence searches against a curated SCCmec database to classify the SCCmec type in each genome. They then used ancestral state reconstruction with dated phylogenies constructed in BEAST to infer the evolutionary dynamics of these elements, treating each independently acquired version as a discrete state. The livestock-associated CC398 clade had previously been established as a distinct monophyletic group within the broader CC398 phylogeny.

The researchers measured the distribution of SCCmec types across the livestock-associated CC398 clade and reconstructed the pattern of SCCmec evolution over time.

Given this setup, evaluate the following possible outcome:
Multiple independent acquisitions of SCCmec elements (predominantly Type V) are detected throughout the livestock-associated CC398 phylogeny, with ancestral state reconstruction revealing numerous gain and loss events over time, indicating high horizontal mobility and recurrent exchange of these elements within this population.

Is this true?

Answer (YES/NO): NO